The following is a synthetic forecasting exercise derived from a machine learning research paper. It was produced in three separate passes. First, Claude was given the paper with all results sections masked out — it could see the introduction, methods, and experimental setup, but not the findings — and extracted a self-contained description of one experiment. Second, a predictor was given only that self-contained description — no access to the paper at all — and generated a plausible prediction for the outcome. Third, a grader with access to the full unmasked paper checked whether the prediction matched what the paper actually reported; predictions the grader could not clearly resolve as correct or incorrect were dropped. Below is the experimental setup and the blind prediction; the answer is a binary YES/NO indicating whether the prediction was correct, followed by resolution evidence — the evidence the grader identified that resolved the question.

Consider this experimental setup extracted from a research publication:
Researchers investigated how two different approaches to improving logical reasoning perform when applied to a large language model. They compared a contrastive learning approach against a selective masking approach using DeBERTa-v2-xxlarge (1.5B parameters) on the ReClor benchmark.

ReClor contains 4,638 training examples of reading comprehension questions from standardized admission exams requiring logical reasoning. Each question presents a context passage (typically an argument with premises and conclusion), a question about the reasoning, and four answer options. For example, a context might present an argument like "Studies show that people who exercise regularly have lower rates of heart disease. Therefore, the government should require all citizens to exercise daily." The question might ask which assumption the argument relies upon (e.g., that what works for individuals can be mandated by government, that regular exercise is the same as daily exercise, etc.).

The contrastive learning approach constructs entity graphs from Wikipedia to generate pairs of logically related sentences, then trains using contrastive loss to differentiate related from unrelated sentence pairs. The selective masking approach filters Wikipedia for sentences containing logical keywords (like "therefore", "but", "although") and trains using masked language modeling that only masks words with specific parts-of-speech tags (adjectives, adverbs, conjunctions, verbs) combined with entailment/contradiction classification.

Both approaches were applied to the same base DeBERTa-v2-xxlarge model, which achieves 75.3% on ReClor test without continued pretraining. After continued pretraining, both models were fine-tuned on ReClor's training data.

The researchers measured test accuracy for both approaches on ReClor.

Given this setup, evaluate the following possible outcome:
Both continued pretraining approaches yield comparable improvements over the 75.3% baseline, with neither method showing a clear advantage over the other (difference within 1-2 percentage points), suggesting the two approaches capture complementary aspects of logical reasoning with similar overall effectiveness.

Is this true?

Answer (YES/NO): NO